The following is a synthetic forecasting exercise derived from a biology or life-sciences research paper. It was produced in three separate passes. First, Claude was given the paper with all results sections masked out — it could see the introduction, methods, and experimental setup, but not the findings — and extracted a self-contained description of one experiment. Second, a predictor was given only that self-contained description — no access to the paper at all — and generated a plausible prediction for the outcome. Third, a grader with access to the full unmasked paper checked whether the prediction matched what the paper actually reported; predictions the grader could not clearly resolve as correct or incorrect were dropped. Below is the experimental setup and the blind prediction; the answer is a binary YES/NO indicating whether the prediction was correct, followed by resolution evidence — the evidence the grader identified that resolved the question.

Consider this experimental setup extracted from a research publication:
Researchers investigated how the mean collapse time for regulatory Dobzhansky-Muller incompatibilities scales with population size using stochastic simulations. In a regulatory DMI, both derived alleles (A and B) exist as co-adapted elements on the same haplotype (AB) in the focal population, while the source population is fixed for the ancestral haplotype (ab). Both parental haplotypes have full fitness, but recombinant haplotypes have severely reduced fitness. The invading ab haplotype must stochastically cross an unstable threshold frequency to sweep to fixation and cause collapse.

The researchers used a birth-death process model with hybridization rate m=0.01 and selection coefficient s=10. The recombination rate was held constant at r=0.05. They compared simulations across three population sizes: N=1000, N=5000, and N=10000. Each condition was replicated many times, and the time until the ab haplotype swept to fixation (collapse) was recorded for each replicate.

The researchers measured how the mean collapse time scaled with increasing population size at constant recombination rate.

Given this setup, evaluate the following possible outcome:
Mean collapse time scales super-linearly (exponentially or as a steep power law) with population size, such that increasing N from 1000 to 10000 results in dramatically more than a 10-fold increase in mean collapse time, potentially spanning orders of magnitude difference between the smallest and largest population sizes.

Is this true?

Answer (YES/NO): YES